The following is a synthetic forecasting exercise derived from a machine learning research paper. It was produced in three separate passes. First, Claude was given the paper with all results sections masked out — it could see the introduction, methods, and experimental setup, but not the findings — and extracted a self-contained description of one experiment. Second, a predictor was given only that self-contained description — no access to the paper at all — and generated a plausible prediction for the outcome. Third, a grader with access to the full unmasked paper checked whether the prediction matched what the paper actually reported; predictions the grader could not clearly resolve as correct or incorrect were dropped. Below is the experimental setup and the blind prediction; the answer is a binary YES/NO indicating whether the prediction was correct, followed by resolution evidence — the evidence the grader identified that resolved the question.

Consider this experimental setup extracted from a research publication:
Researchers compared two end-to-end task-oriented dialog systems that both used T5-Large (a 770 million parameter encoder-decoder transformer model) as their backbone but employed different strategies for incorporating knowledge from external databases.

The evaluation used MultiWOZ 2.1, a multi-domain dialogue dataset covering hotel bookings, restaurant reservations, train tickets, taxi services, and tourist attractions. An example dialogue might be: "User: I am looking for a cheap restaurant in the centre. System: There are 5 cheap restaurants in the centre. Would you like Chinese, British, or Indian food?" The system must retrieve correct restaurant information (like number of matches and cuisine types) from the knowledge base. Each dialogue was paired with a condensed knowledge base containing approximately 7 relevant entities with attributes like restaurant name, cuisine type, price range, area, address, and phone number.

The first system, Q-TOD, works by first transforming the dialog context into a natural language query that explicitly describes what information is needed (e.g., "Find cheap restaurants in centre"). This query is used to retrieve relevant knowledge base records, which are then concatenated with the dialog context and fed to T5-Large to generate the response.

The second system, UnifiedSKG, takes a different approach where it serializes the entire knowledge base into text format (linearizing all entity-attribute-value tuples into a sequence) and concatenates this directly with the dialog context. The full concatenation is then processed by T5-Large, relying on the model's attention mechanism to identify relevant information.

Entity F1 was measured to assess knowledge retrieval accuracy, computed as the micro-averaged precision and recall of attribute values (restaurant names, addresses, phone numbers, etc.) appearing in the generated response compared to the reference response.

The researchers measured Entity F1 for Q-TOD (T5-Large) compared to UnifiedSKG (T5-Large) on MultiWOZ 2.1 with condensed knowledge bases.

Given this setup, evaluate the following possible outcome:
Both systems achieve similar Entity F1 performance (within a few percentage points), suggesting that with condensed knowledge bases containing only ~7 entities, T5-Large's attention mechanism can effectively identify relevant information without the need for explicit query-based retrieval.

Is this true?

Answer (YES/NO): NO